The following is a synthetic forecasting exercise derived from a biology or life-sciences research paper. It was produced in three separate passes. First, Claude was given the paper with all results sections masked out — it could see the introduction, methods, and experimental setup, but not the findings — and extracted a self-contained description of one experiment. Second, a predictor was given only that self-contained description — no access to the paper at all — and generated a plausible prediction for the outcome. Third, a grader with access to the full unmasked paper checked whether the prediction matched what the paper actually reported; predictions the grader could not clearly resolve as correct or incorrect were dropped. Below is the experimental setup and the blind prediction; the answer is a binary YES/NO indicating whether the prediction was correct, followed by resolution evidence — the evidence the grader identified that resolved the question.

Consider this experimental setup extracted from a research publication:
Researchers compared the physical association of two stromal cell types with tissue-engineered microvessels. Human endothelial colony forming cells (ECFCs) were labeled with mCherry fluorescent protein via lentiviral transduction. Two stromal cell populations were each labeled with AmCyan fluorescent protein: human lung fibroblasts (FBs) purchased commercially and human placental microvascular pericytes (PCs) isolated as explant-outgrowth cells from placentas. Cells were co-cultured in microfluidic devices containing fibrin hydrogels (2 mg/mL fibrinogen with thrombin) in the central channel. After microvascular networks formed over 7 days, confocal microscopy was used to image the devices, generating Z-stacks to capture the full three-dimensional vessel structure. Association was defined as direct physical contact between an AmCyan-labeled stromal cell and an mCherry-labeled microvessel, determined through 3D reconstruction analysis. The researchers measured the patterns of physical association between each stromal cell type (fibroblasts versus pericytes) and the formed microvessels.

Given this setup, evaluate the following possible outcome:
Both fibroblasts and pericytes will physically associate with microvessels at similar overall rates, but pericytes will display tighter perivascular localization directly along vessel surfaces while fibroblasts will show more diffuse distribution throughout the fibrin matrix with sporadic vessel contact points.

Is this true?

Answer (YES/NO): NO